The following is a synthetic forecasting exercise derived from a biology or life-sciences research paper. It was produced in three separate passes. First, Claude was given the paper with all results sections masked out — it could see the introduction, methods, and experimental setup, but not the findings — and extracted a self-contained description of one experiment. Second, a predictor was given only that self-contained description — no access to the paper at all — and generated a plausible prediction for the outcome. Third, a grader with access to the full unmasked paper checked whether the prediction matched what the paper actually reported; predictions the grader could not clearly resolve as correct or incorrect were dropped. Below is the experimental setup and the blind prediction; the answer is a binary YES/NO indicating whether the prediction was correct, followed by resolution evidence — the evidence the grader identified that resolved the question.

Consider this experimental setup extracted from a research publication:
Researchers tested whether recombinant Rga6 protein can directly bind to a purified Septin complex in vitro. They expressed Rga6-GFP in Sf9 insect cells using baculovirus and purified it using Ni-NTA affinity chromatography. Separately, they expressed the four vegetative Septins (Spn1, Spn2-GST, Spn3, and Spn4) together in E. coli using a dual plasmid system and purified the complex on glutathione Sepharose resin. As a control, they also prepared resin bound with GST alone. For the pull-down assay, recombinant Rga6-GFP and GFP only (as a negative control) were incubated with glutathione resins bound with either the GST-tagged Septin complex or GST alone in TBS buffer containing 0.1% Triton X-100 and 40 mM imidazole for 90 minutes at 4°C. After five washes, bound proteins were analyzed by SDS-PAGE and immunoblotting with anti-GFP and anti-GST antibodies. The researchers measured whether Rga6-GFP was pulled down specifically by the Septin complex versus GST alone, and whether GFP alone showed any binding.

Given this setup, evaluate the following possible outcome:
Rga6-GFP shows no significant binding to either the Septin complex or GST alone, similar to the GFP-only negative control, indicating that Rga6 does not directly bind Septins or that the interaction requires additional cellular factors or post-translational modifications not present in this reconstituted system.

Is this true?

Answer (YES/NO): NO